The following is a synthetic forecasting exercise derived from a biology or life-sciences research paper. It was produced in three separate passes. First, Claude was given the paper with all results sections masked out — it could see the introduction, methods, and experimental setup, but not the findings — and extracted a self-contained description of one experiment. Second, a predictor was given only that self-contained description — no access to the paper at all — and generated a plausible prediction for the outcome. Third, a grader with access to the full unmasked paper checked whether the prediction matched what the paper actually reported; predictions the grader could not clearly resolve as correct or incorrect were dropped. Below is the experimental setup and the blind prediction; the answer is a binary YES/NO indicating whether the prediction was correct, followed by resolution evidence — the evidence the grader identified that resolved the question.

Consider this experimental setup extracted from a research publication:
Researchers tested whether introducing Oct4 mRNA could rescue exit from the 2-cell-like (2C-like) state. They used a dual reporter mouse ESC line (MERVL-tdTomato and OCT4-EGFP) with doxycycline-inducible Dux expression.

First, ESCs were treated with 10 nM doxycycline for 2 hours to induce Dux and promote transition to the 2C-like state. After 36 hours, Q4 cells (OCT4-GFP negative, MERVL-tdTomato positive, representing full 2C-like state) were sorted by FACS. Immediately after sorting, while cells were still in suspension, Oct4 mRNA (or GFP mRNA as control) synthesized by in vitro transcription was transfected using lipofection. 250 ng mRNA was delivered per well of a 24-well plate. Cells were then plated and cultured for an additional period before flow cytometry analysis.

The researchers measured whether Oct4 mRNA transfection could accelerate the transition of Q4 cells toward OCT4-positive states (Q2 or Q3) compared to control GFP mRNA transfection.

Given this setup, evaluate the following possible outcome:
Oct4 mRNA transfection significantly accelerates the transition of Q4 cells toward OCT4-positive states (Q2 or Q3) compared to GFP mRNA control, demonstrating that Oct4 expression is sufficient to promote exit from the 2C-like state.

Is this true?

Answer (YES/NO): NO